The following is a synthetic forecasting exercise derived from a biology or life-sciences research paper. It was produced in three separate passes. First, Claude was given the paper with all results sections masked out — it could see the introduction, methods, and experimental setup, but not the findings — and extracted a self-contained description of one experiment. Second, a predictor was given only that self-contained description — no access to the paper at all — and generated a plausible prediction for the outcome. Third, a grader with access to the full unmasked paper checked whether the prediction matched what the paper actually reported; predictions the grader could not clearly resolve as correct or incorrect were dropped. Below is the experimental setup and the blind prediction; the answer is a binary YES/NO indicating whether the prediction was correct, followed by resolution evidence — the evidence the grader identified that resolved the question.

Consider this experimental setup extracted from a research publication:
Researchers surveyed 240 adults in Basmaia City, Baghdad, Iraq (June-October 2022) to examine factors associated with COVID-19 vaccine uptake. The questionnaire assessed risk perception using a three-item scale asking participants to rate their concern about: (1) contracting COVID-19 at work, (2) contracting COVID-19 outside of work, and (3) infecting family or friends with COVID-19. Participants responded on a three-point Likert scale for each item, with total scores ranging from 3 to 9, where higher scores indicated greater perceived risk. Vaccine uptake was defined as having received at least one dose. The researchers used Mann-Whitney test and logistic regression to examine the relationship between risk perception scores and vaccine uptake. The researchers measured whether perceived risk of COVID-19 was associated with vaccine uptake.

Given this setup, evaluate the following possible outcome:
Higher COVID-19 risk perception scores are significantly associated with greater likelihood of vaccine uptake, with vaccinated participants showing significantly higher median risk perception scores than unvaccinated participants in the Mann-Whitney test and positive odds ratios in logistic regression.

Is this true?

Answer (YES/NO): YES